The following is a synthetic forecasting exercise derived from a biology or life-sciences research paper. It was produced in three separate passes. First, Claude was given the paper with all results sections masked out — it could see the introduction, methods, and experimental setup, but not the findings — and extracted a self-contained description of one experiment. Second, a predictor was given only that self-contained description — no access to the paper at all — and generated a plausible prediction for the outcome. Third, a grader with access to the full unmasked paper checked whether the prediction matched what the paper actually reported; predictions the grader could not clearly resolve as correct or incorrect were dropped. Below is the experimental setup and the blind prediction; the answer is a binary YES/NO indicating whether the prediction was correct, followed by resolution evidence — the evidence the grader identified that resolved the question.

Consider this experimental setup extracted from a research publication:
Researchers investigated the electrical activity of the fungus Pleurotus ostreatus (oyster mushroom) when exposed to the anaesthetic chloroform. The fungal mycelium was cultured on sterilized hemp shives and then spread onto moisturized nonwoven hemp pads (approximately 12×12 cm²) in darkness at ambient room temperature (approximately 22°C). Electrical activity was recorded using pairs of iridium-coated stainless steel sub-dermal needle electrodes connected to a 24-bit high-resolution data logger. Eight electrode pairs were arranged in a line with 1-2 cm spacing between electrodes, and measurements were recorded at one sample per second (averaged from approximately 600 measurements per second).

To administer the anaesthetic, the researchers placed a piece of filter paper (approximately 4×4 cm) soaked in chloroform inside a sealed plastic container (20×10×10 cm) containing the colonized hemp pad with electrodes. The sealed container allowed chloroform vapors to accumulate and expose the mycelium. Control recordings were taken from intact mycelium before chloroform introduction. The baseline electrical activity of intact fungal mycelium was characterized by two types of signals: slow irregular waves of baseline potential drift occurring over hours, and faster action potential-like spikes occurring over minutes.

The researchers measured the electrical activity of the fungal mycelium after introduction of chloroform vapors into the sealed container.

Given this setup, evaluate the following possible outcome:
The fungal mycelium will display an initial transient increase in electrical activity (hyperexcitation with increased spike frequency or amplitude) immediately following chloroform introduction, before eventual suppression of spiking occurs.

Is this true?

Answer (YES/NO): NO